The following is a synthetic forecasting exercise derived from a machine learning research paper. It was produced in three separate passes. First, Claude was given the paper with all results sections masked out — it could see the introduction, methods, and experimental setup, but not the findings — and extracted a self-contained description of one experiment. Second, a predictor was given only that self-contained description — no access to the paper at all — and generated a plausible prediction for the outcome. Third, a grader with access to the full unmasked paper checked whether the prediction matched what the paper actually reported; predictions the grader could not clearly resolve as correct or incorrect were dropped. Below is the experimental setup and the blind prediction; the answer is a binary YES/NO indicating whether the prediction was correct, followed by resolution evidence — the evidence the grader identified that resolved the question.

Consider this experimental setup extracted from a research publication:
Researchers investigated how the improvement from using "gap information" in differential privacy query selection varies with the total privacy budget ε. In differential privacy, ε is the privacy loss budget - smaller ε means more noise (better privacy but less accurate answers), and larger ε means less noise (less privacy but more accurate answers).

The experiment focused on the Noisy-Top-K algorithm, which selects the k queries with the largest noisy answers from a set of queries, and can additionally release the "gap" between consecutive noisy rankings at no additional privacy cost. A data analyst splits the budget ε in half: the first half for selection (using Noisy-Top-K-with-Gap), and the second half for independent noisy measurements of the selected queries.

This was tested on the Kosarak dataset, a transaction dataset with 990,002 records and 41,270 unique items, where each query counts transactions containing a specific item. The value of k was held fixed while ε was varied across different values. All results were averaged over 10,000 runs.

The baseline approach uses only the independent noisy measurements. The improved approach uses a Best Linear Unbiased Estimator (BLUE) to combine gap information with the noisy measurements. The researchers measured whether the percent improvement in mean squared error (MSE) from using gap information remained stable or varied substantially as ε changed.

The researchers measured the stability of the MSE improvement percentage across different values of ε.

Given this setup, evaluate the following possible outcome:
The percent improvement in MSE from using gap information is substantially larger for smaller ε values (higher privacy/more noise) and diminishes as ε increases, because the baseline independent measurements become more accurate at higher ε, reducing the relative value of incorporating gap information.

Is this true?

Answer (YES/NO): NO